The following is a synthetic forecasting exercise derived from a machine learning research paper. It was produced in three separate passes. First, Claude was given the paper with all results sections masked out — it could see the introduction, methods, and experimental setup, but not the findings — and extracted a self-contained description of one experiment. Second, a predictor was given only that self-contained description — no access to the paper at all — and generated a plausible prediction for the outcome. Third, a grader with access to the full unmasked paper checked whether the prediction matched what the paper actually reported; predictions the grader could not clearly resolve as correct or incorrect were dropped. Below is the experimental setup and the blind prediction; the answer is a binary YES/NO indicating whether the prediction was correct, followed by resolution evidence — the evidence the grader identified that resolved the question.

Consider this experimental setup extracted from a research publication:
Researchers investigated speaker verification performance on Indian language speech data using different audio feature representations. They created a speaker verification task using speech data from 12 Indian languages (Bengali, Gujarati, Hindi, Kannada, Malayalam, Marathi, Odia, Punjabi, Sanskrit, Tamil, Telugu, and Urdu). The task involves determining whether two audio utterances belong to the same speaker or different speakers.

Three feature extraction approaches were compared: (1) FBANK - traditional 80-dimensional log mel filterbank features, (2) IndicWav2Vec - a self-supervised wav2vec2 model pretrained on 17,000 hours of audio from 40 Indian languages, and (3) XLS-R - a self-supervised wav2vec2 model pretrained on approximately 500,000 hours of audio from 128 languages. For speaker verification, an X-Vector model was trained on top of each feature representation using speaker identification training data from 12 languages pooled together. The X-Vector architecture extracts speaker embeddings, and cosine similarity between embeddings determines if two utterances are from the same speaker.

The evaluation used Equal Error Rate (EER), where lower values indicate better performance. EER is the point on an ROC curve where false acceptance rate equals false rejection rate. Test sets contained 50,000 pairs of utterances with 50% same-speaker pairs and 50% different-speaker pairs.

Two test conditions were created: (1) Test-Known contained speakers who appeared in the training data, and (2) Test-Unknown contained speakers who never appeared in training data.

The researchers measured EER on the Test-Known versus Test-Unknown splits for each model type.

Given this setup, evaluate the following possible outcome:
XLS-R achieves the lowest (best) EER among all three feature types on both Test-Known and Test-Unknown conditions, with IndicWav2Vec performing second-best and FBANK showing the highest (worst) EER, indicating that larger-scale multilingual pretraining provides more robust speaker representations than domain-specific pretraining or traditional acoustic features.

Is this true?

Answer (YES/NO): NO